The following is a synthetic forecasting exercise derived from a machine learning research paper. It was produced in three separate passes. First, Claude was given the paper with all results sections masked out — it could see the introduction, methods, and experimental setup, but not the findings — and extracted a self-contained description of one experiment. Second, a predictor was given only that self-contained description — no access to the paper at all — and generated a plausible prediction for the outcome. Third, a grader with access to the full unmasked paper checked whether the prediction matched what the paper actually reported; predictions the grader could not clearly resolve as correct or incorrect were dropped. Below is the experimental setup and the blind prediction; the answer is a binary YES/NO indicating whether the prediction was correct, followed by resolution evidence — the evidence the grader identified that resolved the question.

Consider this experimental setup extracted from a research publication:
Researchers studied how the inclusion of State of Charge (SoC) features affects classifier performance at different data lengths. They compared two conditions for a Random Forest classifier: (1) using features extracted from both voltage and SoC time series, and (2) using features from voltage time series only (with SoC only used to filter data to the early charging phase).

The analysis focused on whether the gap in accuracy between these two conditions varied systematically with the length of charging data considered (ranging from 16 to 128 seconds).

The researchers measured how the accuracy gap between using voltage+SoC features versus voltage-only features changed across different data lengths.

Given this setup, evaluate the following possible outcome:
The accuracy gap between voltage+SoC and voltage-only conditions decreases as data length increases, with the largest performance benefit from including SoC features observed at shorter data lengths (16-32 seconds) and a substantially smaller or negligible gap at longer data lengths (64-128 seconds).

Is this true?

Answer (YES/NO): YES